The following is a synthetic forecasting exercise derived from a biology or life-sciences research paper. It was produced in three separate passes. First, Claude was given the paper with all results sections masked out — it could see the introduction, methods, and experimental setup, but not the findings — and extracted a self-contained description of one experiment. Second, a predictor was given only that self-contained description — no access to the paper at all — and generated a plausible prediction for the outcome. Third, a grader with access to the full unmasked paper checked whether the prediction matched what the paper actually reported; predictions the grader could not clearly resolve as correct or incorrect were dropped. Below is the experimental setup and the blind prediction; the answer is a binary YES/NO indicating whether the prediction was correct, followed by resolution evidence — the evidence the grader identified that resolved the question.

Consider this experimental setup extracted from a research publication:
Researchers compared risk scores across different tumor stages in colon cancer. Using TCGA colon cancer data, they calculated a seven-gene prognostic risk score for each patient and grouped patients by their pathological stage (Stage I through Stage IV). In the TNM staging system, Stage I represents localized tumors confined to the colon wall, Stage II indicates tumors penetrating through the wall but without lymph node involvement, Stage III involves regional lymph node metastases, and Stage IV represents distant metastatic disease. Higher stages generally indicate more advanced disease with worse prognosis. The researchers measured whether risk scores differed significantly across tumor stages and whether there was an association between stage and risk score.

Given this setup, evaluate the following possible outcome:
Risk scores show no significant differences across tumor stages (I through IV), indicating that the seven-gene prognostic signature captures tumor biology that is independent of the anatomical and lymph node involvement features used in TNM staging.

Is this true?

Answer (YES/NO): NO